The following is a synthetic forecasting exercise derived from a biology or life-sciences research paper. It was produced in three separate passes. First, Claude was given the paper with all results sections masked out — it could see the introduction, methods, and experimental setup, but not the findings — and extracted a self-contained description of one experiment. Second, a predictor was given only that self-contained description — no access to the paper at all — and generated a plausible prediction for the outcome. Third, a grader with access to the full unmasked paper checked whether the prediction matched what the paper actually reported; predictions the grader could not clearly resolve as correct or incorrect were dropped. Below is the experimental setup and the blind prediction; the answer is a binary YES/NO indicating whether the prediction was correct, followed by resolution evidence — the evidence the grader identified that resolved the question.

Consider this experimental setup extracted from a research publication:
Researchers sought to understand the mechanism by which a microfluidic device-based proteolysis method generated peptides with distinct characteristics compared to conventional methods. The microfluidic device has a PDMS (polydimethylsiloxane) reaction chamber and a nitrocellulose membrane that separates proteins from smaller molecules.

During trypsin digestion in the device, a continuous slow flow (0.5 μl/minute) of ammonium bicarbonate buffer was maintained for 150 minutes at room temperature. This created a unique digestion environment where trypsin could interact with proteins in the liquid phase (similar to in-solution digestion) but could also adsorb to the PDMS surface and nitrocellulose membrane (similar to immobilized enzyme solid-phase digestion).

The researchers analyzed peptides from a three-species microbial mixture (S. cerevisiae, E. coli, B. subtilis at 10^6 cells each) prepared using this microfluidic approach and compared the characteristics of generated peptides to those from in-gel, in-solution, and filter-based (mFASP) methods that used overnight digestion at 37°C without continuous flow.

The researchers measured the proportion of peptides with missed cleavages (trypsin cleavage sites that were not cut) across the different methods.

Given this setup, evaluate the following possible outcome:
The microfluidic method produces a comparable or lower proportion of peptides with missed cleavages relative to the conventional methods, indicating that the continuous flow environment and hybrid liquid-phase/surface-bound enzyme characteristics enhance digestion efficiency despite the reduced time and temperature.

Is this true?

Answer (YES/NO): NO